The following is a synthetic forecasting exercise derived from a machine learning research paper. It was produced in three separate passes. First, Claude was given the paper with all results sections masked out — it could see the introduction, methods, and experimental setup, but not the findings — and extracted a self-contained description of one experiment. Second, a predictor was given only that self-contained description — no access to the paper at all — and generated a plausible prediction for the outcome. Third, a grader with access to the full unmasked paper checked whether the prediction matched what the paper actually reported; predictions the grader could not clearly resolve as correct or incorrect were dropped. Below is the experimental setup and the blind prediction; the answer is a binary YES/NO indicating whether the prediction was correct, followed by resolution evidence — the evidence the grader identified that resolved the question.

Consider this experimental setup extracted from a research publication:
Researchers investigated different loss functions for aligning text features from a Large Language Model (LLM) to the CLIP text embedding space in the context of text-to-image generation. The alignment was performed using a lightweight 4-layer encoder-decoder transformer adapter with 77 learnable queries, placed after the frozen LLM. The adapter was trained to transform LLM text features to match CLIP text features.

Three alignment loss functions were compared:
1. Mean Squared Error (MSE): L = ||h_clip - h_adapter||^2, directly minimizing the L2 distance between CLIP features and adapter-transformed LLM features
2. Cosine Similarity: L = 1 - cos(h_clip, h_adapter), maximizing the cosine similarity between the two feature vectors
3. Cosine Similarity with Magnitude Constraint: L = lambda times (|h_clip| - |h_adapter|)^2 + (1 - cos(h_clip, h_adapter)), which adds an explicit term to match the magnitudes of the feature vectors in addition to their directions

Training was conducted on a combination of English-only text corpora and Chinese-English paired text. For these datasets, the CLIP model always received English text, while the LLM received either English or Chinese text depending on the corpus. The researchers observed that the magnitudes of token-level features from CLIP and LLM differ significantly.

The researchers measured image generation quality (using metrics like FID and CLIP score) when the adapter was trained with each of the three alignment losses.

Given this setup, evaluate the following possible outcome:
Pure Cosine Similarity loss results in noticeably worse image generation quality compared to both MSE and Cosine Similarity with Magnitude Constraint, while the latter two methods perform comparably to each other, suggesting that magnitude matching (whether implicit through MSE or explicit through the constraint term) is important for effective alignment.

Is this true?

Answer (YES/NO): NO